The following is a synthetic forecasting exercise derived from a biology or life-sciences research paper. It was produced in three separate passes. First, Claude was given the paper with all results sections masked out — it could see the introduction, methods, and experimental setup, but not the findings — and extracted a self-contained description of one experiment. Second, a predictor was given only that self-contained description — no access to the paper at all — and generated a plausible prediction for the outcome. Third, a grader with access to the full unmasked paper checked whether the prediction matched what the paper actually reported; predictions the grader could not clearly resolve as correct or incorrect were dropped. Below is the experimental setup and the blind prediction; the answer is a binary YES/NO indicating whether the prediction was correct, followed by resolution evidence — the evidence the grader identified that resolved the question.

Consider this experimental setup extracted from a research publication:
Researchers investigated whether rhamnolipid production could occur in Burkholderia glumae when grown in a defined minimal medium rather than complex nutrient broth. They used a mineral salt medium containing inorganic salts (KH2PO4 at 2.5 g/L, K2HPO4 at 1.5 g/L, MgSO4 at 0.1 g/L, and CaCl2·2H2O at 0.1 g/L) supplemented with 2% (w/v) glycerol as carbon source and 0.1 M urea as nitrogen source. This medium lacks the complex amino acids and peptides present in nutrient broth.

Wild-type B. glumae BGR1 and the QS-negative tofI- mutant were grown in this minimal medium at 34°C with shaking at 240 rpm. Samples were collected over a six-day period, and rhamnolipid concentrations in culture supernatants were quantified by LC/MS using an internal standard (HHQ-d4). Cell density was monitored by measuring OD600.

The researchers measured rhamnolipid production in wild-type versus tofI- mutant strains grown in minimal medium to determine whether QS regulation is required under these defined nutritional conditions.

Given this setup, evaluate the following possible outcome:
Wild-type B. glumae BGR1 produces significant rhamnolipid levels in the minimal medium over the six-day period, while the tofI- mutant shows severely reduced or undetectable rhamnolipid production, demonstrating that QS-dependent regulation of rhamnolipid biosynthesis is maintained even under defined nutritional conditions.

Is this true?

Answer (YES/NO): YES